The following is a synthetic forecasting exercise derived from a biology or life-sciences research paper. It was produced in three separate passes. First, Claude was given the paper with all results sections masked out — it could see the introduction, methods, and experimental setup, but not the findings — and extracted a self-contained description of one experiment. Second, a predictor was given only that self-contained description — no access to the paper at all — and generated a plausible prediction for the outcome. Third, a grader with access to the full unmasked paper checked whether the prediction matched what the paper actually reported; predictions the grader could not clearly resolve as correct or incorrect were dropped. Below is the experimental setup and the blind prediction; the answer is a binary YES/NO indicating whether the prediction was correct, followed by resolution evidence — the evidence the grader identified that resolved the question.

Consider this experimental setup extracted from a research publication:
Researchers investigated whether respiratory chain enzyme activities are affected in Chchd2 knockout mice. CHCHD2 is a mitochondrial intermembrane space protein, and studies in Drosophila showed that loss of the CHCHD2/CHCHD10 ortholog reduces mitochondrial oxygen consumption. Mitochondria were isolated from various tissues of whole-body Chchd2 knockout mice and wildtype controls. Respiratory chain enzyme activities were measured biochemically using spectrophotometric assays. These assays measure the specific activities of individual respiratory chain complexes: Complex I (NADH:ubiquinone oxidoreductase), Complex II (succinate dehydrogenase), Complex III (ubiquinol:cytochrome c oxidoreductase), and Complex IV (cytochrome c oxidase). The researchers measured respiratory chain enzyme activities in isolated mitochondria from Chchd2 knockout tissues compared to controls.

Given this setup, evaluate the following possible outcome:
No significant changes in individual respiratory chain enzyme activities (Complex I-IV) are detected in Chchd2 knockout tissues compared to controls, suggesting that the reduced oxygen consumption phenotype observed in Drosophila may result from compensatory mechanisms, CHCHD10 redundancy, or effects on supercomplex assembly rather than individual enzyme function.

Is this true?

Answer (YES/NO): YES